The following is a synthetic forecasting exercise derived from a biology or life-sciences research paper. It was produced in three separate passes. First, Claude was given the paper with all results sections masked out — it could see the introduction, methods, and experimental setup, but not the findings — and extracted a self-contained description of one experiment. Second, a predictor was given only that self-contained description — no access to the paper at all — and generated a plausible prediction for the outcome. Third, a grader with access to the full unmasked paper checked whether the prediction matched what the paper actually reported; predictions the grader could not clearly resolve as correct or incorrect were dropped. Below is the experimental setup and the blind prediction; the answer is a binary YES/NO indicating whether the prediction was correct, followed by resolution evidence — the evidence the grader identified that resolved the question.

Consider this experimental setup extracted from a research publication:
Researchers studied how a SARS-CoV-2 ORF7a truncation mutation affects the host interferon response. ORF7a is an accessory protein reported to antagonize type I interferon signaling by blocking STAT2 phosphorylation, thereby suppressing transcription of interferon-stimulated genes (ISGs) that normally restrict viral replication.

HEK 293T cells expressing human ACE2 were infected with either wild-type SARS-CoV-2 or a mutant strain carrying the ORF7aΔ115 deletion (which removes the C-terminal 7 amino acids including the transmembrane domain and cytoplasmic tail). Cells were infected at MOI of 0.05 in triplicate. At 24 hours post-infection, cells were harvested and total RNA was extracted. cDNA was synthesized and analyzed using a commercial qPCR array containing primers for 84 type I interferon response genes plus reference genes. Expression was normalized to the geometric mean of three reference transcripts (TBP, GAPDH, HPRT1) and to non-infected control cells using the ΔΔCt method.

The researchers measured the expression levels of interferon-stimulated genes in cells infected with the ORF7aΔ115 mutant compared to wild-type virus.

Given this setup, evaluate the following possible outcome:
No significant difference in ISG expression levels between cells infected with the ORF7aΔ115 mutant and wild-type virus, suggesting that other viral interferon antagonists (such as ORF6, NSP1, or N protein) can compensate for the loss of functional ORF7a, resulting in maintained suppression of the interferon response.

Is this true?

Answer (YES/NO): NO